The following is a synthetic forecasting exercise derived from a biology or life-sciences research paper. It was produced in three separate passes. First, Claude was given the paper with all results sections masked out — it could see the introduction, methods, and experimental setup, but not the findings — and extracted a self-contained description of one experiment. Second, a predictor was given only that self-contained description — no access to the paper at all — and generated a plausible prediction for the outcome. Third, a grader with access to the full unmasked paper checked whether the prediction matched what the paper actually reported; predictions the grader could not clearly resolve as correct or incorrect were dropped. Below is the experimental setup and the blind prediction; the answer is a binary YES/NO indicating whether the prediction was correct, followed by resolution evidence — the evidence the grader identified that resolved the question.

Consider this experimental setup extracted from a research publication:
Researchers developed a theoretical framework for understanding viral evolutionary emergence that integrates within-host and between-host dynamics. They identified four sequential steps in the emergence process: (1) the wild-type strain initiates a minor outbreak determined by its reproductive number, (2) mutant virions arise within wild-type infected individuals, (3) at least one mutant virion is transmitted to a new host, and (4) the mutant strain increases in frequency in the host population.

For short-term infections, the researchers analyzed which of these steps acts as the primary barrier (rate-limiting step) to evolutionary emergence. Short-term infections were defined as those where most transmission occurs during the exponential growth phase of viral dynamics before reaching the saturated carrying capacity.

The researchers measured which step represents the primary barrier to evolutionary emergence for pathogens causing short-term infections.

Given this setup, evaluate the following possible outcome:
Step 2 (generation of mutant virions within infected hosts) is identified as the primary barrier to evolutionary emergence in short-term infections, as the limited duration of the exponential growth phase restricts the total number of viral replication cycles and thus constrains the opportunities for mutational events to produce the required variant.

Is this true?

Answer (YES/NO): NO